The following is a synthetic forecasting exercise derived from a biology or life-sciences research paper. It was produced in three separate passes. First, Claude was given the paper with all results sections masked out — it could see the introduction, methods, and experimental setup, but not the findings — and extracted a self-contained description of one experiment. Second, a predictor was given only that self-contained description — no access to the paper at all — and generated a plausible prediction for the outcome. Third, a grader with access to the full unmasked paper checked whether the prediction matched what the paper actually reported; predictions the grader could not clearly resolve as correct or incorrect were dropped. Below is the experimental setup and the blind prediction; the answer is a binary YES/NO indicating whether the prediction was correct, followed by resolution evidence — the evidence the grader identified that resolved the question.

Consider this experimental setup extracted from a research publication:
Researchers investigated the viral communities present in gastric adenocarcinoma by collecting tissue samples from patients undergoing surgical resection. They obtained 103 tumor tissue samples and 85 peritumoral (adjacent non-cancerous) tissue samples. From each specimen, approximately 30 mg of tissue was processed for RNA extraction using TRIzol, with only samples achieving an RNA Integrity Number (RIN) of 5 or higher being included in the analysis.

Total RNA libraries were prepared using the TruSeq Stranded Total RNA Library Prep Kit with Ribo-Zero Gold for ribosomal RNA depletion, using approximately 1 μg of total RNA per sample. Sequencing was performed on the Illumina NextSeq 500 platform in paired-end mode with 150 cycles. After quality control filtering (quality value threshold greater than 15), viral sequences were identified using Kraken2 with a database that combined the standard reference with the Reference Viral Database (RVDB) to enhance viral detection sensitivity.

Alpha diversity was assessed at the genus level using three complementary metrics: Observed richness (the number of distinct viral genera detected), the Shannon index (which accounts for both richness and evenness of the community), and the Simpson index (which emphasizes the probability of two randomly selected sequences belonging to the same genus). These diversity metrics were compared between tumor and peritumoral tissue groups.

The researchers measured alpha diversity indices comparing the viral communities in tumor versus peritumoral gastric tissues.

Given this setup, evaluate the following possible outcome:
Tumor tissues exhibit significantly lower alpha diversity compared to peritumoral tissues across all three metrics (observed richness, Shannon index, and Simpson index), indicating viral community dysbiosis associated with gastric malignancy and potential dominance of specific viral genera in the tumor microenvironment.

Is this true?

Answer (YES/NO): NO